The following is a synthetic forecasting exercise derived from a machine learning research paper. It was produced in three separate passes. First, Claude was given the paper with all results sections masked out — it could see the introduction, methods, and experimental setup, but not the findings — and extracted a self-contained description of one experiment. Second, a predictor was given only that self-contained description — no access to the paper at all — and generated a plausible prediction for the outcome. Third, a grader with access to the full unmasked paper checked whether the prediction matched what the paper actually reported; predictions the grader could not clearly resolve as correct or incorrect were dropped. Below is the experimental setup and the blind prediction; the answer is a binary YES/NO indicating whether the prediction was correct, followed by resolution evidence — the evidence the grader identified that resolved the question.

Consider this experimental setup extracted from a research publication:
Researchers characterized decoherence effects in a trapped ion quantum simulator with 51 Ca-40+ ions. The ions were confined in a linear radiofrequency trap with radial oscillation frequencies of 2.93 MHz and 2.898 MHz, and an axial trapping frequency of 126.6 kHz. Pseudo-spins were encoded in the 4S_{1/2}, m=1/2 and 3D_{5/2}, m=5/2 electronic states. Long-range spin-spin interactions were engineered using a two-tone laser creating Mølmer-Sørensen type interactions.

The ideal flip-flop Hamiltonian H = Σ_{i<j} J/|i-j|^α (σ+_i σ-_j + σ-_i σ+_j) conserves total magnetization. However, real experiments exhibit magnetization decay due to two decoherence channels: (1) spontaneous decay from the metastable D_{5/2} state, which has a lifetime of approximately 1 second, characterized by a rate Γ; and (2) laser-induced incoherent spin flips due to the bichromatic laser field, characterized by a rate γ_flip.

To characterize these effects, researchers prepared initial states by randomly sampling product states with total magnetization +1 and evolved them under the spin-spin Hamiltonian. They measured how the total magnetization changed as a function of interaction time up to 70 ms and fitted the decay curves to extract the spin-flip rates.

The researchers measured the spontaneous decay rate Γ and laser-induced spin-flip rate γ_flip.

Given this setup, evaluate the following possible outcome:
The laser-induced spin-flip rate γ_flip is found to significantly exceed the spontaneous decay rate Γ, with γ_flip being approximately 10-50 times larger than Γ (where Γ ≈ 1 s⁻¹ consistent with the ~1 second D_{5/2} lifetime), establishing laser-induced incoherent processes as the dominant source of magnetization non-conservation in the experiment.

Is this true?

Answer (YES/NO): NO